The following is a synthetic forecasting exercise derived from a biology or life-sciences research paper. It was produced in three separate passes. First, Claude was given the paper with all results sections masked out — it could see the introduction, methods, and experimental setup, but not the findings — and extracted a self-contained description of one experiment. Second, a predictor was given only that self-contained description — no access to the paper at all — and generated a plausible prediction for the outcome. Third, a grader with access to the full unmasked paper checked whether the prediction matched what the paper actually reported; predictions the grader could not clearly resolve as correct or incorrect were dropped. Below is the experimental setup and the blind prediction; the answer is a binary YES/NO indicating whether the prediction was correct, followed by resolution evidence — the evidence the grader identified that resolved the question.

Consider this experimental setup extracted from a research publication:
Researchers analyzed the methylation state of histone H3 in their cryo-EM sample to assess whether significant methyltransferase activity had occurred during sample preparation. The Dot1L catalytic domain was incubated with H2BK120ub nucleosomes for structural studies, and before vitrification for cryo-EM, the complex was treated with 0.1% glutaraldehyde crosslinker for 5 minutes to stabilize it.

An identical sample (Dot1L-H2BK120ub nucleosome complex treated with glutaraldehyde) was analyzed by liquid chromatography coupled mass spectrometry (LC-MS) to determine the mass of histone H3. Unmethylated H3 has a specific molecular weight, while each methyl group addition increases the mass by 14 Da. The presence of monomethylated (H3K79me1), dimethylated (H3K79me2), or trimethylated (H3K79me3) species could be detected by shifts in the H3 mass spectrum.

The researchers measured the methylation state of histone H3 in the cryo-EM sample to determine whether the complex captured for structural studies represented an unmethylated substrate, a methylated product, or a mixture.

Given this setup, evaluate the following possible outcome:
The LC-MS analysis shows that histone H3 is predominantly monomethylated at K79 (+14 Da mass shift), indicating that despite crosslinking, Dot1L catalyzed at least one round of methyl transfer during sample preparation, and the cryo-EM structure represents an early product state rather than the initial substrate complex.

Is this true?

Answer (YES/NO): YES